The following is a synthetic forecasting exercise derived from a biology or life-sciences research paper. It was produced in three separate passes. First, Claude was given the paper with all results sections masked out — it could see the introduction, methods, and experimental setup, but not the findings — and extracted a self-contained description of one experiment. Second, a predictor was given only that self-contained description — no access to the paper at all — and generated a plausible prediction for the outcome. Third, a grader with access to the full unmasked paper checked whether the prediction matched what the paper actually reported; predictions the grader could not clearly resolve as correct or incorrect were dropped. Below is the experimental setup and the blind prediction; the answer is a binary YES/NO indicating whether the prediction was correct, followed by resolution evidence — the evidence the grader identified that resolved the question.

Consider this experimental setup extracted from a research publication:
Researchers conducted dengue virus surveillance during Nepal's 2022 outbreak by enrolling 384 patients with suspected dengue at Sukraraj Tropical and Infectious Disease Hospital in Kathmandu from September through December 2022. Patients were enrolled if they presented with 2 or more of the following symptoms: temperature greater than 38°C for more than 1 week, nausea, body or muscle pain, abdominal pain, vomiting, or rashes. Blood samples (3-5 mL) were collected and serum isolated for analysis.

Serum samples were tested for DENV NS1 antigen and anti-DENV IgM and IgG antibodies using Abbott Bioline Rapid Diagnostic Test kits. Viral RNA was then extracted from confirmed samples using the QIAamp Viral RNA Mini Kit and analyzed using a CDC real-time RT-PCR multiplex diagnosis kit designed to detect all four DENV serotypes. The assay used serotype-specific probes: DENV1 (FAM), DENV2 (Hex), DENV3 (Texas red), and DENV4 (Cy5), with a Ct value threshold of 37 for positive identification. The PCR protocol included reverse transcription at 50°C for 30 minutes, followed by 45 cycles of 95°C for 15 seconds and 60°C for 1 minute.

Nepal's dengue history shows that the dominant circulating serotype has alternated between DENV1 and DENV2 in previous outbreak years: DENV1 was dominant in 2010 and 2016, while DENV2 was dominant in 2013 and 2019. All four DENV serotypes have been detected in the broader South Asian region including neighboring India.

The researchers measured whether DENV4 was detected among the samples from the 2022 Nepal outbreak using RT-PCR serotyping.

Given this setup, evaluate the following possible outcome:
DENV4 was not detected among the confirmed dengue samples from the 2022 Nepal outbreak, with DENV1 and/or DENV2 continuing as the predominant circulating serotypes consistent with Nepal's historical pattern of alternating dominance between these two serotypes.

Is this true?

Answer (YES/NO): NO